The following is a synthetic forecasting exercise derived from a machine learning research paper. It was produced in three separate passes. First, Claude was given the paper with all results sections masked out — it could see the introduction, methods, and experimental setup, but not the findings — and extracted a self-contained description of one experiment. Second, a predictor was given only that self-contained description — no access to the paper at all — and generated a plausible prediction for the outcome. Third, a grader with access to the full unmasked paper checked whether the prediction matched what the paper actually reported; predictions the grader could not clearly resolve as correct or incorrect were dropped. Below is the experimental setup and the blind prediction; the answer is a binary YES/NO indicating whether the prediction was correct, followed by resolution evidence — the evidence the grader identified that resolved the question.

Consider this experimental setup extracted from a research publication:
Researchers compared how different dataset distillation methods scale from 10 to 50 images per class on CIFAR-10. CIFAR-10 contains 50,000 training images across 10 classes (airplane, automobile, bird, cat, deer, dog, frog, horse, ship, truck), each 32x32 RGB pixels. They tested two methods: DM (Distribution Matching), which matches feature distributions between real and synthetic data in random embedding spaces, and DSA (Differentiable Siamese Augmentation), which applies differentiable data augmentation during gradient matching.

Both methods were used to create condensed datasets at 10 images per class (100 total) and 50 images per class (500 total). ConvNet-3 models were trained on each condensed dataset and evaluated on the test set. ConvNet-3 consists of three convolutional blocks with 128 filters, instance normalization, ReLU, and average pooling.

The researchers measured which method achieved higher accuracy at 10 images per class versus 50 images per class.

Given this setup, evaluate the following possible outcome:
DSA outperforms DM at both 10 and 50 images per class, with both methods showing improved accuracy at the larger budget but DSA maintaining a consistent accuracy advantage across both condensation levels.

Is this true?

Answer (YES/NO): NO